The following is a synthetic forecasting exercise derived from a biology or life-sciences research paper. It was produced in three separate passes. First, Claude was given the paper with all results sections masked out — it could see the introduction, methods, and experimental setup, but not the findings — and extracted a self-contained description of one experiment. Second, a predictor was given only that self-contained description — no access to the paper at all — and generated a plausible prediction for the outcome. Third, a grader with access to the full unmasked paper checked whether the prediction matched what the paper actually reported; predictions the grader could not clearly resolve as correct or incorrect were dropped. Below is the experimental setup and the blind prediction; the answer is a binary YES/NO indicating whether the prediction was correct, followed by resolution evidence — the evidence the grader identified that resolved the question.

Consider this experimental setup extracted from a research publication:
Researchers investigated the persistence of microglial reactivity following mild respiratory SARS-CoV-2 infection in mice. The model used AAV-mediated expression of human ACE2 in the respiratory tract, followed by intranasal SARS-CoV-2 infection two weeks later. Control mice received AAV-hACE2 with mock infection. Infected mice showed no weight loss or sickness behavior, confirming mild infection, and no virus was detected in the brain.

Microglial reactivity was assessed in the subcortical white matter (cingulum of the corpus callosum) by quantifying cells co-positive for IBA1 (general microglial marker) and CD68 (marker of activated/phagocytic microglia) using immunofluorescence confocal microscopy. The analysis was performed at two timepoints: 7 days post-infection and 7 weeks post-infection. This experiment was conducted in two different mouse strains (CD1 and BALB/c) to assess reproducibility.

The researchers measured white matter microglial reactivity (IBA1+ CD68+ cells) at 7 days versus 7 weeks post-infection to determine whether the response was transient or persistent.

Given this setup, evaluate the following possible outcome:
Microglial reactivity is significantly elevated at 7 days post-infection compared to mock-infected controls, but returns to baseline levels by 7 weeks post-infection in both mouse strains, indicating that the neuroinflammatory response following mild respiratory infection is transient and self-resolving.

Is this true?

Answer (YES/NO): NO